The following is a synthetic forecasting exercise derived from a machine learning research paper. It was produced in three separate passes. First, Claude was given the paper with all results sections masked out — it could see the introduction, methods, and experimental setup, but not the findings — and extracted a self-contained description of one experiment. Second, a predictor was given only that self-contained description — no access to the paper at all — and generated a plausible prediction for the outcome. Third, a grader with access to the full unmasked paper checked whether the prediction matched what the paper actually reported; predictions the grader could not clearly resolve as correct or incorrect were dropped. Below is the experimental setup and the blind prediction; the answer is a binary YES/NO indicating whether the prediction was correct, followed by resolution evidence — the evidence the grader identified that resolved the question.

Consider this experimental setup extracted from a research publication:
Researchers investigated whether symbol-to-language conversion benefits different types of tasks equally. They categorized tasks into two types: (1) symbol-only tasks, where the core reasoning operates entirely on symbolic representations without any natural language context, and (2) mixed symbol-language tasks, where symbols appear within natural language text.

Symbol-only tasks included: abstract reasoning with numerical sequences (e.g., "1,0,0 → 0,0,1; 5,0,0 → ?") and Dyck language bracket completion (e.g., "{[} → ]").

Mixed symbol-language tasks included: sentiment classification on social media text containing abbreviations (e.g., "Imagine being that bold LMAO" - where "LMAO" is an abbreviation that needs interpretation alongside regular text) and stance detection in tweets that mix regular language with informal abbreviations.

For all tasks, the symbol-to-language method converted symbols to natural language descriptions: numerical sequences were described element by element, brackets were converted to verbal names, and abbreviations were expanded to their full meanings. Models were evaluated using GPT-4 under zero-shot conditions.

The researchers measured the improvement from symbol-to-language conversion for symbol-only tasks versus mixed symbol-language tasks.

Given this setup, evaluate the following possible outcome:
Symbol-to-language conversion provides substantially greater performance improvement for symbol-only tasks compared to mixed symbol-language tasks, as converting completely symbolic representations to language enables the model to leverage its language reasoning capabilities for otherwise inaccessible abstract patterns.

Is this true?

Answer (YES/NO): YES